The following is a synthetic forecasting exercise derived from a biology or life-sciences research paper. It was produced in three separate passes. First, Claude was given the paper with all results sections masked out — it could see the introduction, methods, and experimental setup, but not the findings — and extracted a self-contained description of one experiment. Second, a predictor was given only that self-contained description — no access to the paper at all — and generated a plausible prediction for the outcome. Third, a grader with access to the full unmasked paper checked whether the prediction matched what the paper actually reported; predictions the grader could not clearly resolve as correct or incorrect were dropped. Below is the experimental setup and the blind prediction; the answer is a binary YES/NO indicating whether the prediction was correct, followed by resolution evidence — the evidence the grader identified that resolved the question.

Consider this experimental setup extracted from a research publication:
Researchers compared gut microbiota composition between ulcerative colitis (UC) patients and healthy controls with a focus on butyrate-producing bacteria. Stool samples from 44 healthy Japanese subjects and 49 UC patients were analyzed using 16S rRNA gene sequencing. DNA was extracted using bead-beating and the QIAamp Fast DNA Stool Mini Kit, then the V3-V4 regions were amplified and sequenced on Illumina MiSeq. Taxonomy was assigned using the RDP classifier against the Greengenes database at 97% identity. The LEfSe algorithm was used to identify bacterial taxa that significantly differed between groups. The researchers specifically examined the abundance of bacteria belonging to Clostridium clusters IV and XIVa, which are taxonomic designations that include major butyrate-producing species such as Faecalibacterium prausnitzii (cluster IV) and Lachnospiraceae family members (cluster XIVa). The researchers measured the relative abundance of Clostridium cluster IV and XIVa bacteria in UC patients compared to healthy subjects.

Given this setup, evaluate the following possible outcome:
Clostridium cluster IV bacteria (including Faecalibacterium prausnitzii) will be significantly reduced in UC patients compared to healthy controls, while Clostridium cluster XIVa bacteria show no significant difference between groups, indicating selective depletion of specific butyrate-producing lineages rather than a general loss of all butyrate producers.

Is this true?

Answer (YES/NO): NO